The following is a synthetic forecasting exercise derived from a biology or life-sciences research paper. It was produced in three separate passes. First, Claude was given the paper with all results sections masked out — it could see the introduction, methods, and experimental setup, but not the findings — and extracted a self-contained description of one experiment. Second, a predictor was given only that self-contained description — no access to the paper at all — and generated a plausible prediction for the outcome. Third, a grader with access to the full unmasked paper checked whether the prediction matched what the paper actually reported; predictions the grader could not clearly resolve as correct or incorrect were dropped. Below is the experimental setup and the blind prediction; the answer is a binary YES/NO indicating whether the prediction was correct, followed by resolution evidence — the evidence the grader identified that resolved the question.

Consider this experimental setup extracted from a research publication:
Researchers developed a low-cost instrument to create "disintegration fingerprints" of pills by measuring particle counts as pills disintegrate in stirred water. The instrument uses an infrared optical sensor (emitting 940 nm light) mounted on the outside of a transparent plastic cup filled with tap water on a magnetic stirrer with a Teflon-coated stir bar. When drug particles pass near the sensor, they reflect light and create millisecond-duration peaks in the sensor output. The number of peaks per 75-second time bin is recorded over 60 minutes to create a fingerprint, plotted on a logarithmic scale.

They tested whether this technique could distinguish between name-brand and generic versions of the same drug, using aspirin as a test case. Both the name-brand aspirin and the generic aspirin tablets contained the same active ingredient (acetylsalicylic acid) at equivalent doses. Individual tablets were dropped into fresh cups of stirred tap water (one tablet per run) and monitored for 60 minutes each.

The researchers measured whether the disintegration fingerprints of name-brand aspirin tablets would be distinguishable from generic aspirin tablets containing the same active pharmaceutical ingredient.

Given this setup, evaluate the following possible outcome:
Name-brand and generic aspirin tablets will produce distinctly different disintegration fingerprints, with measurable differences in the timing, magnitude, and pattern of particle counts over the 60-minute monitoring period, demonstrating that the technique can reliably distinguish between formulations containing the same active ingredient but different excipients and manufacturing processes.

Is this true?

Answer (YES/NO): YES